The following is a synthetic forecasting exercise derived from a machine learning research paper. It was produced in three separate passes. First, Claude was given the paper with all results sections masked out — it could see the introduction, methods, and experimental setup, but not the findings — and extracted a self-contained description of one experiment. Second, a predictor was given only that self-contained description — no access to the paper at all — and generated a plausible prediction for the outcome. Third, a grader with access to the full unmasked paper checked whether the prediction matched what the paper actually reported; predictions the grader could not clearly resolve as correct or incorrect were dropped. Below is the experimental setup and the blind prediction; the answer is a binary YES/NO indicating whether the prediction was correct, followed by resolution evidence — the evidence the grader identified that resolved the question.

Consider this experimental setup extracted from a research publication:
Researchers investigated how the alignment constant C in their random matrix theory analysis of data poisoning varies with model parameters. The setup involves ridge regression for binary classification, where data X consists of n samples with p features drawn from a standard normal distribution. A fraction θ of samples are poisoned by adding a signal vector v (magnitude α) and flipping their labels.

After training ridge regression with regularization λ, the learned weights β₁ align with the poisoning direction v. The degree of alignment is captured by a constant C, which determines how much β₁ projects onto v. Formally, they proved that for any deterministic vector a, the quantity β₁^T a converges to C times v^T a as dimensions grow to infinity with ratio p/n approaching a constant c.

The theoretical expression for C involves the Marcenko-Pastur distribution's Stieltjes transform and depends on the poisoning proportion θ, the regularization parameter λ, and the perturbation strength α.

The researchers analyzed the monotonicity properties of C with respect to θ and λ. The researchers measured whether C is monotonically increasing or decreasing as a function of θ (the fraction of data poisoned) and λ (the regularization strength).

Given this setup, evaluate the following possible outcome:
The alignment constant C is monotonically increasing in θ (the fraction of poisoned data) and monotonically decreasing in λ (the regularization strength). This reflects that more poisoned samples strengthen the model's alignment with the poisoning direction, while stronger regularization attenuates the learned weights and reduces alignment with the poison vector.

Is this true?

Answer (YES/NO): YES